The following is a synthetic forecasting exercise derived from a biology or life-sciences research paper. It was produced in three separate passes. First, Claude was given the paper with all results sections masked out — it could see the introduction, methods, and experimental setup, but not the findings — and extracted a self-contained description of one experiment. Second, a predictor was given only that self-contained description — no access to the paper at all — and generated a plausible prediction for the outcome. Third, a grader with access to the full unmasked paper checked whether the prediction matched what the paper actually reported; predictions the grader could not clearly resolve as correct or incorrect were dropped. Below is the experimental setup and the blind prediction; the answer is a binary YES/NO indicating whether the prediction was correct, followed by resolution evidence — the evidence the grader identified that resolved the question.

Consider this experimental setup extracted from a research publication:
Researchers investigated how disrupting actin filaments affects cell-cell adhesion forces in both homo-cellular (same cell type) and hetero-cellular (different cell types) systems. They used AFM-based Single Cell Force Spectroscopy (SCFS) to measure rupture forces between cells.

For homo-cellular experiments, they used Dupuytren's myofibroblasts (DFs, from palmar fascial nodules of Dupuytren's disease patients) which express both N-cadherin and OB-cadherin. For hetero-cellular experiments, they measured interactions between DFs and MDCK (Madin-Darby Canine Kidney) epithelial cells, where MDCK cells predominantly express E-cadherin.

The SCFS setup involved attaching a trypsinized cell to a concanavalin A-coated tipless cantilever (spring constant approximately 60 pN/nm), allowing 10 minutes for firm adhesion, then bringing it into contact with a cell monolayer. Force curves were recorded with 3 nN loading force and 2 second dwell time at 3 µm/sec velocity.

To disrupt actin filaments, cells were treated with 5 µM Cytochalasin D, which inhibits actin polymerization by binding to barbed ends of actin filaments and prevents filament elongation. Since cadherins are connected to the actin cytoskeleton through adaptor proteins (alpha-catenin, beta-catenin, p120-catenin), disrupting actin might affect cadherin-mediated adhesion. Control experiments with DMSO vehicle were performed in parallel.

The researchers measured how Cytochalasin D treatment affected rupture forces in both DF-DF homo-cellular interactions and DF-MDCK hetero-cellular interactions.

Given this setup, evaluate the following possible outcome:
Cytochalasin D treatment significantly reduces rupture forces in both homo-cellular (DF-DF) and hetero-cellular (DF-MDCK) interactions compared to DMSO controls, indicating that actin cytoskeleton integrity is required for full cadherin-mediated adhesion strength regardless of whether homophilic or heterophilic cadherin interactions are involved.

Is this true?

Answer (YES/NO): YES